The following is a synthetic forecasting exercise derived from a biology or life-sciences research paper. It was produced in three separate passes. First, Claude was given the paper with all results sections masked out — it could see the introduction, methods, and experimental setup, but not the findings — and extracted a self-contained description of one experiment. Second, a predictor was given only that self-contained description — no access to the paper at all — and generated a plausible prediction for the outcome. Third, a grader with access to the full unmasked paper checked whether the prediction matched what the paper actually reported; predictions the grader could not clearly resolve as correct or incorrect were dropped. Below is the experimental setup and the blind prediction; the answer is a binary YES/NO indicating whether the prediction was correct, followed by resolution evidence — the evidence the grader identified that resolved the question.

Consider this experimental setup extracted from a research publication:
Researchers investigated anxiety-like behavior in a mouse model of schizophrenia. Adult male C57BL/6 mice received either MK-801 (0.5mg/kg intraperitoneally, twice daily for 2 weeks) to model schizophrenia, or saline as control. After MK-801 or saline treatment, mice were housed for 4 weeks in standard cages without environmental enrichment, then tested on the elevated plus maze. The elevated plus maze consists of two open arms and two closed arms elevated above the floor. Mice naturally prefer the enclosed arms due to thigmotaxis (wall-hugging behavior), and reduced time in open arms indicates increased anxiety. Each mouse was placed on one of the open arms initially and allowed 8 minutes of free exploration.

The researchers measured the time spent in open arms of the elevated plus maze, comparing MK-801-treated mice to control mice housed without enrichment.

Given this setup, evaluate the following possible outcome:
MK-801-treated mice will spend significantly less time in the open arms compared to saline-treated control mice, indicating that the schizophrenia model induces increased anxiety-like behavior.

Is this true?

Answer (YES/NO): NO